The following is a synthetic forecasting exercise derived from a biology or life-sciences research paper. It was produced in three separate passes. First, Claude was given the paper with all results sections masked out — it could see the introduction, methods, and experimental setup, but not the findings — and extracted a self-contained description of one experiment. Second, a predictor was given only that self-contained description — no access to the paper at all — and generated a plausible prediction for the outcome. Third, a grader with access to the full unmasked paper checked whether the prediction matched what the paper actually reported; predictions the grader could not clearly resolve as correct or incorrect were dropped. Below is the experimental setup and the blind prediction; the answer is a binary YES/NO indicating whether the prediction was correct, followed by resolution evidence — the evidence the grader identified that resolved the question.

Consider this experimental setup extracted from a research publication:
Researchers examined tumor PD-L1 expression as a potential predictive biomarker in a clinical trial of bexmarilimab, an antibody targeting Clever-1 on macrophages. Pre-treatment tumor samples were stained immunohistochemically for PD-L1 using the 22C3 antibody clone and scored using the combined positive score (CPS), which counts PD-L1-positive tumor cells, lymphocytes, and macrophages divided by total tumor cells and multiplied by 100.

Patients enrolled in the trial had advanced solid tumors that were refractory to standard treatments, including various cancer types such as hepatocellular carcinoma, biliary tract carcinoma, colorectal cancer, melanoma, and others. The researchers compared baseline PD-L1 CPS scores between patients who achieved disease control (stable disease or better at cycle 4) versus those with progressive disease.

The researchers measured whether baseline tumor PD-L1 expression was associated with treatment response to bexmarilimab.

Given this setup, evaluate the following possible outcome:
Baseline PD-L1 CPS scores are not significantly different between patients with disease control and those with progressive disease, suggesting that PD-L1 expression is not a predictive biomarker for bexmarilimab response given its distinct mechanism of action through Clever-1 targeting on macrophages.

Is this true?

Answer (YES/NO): YES